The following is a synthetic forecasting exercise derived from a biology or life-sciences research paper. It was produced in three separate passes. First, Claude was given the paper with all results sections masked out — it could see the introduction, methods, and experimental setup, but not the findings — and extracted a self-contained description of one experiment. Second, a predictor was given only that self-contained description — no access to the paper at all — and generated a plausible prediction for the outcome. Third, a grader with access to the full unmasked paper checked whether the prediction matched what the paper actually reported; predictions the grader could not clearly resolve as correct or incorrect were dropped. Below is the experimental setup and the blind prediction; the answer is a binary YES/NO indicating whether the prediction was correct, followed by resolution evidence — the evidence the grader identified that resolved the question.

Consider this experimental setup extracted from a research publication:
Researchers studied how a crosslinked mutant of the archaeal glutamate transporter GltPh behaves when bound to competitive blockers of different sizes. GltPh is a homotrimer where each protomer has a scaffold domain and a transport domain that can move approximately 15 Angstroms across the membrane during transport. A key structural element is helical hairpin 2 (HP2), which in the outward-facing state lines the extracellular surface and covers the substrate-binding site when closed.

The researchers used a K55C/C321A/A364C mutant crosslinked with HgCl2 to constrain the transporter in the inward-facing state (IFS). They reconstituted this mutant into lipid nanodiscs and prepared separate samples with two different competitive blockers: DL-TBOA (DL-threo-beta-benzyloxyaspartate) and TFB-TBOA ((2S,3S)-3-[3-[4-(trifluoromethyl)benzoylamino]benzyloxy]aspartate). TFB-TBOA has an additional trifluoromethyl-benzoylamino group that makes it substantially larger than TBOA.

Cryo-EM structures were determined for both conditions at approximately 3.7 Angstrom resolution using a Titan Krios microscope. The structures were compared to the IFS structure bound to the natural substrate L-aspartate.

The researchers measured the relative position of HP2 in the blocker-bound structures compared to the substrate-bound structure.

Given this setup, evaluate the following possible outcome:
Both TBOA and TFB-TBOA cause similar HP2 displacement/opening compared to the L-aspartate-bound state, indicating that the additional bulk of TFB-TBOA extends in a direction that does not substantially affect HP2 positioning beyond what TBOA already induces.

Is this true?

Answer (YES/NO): NO